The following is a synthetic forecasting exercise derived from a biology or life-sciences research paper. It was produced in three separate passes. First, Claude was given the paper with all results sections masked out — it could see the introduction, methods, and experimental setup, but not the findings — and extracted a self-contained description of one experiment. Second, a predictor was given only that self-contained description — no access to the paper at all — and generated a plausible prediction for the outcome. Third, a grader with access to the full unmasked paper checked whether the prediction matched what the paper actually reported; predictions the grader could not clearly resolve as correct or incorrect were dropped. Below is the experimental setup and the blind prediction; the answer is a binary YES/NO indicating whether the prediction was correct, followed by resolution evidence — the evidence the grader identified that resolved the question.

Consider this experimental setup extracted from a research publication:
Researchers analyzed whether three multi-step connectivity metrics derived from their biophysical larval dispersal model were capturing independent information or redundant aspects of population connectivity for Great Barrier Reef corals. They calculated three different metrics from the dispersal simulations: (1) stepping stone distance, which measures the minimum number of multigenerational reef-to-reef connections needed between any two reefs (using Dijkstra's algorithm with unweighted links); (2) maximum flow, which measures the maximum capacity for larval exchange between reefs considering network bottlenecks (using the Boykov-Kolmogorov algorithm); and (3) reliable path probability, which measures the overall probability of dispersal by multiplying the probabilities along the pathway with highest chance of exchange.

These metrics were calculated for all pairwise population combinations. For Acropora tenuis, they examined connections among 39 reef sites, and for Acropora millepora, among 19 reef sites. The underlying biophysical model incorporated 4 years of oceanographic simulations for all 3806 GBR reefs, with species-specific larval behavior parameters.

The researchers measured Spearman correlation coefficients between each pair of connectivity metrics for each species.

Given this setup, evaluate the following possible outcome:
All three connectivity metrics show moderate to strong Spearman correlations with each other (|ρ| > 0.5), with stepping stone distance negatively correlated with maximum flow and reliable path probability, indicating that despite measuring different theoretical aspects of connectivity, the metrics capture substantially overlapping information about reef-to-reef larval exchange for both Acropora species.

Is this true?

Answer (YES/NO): NO